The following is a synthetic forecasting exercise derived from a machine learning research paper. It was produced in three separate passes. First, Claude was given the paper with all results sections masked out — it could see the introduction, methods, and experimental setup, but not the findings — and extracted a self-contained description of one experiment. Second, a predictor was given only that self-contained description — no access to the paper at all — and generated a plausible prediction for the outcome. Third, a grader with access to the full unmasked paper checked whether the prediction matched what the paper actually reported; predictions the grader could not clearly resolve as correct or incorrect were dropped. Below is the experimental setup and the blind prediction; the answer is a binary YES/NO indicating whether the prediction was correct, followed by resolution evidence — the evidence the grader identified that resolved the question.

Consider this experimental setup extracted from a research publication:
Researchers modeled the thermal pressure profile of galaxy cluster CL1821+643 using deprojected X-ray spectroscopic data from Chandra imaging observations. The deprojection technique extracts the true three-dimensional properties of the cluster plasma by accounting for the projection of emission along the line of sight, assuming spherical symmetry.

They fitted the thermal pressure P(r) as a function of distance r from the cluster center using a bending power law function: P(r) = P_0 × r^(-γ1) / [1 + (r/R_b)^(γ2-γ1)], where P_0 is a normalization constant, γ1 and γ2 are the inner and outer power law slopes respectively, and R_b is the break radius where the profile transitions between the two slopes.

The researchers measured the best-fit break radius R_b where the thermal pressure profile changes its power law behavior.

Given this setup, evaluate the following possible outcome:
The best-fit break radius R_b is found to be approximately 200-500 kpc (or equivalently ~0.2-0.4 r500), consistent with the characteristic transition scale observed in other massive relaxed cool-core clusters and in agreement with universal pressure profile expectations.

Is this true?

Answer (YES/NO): NO